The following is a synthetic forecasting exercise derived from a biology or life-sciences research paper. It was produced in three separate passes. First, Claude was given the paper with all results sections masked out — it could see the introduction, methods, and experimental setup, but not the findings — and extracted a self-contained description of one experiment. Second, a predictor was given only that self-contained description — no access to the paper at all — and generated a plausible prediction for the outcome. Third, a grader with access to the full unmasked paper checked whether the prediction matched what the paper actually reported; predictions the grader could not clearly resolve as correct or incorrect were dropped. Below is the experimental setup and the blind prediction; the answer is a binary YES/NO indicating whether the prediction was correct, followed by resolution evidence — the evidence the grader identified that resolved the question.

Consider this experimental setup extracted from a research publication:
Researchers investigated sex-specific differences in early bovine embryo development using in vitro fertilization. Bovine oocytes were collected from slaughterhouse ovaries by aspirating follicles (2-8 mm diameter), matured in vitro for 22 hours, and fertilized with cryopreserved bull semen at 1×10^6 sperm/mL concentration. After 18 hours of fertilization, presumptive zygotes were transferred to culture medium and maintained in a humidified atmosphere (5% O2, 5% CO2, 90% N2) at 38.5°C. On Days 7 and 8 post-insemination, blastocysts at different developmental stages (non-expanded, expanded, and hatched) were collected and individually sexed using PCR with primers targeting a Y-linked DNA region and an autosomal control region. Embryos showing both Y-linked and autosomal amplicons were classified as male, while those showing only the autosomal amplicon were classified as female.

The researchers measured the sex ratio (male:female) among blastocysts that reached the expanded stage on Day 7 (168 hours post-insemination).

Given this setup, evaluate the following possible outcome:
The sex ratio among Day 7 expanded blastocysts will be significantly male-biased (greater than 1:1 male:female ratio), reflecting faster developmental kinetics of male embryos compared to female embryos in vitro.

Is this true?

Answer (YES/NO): YES